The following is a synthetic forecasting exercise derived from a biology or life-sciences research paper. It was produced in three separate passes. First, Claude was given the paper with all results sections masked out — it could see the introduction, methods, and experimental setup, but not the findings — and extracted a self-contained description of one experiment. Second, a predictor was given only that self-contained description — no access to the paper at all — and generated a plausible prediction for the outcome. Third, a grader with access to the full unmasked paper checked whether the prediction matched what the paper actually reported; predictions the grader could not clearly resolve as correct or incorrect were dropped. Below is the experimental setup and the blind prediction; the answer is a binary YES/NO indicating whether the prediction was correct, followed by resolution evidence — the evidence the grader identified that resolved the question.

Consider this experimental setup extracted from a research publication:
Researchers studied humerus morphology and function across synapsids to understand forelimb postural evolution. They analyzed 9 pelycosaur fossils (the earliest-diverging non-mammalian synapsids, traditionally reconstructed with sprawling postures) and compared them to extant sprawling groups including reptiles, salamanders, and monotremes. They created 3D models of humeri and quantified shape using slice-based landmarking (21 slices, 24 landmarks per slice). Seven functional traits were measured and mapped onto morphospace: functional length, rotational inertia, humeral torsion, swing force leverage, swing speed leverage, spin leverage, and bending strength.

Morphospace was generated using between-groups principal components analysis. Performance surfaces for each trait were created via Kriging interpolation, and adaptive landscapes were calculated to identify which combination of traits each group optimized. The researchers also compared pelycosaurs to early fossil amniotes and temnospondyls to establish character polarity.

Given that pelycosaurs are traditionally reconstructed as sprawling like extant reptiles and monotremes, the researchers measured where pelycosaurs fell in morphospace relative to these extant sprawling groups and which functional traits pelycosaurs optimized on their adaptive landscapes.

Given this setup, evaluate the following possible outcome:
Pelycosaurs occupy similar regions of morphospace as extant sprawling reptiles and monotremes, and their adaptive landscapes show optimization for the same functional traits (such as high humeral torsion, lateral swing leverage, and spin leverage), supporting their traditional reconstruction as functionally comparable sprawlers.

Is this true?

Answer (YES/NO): NO